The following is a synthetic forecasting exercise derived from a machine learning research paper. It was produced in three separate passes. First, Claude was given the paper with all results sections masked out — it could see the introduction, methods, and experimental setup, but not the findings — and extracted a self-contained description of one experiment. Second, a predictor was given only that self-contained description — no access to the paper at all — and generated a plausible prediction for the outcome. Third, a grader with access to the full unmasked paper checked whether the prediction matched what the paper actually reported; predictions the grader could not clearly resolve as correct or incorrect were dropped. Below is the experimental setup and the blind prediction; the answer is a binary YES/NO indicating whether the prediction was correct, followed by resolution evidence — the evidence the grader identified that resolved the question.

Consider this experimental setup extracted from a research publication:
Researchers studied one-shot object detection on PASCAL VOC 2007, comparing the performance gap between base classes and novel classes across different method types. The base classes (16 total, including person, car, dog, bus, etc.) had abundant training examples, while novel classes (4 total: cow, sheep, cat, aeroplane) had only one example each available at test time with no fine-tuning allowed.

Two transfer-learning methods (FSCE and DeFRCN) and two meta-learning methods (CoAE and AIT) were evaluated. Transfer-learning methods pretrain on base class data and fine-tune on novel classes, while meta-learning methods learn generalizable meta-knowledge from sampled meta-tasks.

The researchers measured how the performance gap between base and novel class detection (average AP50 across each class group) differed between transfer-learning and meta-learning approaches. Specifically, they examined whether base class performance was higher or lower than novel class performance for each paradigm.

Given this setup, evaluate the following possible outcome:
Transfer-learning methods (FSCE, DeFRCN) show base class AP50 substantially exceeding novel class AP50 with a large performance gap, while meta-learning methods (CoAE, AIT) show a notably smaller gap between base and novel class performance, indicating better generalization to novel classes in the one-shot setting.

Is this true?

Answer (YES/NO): NO